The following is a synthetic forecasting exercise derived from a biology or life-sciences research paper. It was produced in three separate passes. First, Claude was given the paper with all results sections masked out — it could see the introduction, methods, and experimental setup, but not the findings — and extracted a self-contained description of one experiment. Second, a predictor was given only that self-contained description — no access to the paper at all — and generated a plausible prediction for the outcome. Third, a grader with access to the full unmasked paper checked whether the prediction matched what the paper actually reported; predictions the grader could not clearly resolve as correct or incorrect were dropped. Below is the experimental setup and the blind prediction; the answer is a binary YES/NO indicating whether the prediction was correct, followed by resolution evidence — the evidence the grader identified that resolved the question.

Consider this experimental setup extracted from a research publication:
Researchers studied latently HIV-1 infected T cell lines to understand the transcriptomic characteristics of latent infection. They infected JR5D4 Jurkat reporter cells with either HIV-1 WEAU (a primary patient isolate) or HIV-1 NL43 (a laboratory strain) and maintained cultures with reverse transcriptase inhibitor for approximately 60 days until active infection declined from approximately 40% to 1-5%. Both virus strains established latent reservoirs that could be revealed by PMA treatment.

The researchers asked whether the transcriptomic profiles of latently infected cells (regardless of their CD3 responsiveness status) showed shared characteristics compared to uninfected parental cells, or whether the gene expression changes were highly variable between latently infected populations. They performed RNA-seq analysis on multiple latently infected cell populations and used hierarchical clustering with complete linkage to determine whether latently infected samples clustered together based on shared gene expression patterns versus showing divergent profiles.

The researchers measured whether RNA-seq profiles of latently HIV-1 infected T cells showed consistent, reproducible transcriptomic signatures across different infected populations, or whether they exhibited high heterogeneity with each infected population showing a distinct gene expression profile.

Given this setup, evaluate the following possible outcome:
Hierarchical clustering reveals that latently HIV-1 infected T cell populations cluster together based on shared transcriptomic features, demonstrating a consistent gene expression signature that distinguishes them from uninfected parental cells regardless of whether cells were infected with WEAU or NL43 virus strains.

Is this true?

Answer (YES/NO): NO